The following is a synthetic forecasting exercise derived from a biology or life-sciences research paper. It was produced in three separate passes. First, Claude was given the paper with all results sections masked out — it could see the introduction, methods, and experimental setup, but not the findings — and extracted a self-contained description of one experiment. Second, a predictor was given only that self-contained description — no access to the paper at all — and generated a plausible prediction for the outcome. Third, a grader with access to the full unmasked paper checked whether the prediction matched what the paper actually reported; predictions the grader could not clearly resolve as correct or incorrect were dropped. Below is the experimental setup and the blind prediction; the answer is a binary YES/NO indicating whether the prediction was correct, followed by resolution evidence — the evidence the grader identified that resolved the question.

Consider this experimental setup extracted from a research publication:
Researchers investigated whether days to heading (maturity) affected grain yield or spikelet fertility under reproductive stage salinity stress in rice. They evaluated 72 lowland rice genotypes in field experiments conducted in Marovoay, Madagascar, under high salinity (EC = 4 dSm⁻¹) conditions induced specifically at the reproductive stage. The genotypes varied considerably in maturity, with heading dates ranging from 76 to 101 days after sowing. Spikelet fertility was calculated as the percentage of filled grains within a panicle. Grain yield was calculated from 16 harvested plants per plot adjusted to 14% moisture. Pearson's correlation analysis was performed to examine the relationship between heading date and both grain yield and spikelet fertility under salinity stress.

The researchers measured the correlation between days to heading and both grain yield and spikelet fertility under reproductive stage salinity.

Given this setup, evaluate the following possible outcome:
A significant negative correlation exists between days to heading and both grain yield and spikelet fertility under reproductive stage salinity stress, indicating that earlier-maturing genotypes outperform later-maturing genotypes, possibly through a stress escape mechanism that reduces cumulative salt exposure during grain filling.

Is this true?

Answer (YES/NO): NO